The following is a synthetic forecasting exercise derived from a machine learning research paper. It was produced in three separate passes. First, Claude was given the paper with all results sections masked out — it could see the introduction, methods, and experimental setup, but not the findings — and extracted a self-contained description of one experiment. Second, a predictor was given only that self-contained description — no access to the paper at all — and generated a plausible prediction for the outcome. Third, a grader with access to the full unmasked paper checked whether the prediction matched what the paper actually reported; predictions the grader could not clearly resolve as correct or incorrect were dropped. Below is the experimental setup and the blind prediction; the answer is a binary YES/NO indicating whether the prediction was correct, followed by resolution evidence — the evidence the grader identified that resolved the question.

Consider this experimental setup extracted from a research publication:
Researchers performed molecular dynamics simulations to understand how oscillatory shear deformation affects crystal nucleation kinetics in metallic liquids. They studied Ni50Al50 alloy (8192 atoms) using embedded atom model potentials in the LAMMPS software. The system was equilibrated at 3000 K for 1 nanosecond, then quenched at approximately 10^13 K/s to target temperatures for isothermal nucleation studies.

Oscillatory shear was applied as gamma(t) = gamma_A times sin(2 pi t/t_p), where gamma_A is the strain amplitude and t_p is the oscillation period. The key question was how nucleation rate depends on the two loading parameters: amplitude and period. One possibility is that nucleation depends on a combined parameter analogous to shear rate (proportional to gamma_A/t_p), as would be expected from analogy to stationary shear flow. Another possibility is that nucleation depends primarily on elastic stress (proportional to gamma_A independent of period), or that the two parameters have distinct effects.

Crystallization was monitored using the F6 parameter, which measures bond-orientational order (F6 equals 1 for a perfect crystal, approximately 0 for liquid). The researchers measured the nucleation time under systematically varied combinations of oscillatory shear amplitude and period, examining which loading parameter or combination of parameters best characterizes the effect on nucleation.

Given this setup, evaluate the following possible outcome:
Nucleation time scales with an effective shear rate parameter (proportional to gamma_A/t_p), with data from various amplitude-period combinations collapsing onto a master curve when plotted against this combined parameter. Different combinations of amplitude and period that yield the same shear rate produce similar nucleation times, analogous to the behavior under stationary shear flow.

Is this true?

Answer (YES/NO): NO